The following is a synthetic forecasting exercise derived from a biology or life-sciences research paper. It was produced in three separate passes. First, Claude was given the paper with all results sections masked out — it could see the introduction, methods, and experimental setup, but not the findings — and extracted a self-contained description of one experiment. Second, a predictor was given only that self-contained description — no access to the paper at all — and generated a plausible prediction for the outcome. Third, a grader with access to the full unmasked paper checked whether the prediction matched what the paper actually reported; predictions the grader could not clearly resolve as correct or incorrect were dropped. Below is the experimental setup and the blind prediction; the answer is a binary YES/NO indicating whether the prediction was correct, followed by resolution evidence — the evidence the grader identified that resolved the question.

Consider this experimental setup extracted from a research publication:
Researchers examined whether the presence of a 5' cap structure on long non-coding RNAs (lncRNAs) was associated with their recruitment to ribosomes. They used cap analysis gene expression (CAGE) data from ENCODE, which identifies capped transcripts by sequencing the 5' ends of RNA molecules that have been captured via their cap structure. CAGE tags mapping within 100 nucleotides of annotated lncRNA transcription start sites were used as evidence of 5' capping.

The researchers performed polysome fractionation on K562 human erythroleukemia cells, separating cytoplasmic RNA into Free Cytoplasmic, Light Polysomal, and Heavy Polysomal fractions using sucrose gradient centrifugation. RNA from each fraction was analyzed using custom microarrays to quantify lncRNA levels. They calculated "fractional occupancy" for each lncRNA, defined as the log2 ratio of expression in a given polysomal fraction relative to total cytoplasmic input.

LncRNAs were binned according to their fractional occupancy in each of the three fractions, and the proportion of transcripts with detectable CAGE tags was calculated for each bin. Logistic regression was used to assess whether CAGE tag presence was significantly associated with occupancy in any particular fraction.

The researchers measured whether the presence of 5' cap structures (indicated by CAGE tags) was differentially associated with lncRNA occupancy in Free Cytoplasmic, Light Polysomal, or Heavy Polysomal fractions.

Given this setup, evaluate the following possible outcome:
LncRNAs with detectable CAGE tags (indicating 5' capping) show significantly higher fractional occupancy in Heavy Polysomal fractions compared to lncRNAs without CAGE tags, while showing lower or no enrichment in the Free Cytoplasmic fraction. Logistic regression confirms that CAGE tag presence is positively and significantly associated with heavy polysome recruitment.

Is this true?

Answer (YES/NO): NO